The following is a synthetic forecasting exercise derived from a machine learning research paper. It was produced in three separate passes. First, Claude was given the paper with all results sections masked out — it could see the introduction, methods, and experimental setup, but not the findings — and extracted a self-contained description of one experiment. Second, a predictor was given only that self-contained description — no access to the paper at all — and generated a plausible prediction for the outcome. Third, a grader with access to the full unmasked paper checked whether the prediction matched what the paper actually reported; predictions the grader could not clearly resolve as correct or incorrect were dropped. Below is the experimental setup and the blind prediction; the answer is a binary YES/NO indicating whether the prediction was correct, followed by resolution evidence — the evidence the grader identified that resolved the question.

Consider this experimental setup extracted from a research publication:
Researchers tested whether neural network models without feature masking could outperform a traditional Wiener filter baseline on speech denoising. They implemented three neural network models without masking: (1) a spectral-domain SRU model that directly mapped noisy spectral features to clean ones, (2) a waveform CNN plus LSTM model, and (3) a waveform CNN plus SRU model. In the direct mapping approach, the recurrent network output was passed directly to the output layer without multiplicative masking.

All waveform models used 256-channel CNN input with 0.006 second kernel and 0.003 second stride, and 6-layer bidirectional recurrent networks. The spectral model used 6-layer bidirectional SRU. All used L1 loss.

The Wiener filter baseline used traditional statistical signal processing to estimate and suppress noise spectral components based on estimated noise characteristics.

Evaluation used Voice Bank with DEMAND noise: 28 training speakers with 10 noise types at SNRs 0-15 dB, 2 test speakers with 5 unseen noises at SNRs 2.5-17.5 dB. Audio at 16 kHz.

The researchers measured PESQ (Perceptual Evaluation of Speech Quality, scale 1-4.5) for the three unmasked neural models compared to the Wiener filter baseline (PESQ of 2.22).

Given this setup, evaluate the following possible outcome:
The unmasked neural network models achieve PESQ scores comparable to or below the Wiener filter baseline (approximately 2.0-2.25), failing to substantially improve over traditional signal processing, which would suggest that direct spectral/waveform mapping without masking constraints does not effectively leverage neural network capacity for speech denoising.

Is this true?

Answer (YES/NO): NO